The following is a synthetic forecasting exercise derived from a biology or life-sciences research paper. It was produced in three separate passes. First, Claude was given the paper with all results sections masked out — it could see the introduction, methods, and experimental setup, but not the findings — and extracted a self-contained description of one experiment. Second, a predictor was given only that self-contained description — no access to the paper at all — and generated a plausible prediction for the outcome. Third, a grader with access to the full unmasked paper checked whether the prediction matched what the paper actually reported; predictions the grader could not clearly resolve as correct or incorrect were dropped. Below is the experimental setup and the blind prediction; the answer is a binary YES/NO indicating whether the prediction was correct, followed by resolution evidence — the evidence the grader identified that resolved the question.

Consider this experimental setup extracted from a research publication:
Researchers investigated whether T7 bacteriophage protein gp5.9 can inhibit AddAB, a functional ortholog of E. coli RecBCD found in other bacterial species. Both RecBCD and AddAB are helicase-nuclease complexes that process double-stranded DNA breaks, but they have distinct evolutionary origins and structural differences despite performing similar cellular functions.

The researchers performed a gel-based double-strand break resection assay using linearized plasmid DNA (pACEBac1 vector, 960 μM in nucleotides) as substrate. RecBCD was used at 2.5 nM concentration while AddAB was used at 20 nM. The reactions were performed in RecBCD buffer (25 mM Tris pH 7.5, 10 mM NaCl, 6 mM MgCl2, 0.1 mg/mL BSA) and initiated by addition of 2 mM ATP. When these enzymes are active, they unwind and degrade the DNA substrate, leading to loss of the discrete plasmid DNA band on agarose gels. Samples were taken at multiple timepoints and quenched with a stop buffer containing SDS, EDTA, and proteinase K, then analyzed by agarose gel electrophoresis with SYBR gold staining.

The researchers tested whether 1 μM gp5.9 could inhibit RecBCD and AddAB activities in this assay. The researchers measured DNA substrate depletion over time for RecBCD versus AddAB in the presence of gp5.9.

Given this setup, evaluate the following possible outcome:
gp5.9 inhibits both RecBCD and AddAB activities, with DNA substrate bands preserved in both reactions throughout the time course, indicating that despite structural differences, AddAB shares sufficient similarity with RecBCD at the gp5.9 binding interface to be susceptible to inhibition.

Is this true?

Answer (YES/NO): NO